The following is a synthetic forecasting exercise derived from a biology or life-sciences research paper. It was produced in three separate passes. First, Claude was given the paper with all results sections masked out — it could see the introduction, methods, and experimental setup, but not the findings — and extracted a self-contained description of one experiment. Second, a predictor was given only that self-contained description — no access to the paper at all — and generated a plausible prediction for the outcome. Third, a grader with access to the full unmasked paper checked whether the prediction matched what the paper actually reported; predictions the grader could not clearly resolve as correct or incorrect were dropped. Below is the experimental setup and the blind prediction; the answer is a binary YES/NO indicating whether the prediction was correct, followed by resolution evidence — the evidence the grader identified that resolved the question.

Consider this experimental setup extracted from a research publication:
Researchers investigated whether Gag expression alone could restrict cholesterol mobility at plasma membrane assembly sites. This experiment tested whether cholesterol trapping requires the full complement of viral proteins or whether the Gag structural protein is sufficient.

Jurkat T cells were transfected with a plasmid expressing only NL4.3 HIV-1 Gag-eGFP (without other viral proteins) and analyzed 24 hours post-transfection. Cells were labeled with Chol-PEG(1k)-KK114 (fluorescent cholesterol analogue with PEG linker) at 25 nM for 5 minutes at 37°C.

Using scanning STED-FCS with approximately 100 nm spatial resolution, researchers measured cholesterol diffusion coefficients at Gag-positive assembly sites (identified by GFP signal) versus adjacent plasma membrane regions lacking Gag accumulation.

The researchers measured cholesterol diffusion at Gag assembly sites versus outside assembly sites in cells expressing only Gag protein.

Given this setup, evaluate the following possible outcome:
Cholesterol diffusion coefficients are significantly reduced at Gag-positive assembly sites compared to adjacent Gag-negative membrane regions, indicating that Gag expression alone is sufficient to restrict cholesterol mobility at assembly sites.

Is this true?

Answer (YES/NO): YES